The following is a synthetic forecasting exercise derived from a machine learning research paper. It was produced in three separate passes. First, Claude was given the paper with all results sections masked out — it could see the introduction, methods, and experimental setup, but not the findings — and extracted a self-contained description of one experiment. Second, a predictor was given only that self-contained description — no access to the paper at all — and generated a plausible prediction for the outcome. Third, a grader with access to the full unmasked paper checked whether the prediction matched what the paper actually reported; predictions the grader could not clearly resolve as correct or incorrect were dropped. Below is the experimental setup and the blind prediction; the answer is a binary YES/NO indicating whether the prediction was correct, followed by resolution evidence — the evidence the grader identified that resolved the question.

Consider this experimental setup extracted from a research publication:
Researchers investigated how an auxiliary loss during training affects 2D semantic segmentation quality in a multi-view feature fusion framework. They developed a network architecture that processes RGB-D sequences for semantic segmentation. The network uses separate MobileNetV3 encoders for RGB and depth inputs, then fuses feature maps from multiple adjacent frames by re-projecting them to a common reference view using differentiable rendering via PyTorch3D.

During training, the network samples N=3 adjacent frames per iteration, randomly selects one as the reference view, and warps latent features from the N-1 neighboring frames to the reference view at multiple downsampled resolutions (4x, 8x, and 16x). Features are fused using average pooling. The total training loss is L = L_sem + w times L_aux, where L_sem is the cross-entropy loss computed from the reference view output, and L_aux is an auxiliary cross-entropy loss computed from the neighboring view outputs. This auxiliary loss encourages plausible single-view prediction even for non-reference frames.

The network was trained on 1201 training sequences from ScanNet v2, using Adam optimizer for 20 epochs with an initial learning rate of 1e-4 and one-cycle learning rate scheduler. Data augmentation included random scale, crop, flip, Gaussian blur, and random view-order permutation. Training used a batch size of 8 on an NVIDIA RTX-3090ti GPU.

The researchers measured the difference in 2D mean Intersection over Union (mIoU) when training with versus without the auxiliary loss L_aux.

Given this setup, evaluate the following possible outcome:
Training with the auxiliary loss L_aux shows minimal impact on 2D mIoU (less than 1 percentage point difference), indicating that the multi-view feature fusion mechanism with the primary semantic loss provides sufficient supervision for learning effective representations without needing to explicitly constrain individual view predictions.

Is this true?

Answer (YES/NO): NO